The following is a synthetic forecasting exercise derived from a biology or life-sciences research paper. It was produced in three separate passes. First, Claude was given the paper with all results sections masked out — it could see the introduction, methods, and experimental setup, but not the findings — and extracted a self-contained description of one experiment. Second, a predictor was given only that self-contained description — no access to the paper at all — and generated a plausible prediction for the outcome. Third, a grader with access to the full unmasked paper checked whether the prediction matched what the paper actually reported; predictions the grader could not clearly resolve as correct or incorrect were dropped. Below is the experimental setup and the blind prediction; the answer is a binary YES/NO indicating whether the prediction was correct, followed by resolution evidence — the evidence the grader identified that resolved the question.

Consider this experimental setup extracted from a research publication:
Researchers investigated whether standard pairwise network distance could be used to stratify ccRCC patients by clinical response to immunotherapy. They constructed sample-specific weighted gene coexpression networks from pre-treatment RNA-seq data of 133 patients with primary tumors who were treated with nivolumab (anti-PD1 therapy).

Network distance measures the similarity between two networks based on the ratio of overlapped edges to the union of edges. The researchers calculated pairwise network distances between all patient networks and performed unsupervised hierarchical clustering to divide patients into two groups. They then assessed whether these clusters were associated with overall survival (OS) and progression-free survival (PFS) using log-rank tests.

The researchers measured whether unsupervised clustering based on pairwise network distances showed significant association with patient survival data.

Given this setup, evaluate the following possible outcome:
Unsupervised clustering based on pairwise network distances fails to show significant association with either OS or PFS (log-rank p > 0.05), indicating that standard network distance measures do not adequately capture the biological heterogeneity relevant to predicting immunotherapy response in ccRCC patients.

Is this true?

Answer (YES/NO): YES